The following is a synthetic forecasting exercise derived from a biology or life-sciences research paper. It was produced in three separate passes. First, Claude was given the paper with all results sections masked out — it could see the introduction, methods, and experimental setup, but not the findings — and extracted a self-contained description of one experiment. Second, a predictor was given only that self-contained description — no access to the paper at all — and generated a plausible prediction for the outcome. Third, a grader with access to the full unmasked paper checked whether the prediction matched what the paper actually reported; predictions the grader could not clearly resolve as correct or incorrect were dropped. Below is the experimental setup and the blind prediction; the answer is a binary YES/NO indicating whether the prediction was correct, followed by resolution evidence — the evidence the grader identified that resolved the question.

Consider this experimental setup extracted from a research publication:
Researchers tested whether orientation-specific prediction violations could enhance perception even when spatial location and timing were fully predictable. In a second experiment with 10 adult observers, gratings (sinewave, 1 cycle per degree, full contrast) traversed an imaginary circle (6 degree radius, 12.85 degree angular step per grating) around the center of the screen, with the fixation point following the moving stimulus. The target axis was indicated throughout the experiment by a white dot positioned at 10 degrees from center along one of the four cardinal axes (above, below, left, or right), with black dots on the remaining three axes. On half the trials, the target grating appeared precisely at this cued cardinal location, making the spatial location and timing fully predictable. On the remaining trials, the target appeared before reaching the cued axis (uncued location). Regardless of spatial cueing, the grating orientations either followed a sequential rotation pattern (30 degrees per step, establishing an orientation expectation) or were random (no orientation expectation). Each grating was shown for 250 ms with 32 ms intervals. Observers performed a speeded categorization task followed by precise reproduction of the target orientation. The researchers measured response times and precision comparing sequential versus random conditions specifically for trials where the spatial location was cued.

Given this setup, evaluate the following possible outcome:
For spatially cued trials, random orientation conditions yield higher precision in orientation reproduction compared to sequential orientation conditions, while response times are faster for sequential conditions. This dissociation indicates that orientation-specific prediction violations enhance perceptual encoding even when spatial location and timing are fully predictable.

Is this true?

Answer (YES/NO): NO